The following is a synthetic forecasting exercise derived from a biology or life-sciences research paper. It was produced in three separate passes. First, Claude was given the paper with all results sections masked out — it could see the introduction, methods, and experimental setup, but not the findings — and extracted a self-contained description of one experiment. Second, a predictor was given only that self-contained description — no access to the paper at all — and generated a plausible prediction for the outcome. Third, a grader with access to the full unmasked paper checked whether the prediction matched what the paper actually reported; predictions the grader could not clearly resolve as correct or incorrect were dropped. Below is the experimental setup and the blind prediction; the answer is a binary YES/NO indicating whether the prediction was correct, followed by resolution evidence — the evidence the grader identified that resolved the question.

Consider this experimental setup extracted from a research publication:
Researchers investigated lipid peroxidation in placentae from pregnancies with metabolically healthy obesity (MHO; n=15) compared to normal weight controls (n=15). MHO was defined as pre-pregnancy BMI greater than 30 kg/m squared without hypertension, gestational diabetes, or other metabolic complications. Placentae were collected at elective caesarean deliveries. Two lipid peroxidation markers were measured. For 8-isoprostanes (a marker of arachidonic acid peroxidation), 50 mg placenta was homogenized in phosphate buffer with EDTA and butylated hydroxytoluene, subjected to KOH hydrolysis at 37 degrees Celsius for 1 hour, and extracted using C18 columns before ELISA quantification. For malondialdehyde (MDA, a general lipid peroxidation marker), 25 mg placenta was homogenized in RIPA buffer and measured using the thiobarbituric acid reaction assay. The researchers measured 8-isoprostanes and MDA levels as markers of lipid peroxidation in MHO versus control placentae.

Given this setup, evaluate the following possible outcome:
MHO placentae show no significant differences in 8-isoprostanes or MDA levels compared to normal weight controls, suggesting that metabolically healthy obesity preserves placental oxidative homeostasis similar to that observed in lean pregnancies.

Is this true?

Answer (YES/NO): YES